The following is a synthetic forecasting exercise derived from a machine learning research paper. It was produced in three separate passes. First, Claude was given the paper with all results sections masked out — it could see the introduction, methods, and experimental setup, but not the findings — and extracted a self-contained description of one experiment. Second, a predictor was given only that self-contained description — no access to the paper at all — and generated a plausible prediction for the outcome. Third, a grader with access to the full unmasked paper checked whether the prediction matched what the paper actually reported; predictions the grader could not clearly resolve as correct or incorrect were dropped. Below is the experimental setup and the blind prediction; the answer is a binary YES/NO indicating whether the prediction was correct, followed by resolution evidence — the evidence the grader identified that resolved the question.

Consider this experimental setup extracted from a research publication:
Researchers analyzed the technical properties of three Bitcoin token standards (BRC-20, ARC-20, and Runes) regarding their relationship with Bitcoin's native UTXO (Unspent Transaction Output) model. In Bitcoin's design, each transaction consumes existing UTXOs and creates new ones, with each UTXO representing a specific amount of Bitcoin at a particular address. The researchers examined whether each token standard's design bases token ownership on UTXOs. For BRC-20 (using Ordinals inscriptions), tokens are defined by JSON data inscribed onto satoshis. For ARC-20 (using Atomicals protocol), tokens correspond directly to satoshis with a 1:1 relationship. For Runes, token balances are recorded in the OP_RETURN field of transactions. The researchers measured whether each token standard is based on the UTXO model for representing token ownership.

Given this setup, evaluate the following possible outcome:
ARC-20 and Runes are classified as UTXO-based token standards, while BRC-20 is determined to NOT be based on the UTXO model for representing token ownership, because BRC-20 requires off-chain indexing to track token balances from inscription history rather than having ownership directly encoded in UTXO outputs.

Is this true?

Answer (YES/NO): YES